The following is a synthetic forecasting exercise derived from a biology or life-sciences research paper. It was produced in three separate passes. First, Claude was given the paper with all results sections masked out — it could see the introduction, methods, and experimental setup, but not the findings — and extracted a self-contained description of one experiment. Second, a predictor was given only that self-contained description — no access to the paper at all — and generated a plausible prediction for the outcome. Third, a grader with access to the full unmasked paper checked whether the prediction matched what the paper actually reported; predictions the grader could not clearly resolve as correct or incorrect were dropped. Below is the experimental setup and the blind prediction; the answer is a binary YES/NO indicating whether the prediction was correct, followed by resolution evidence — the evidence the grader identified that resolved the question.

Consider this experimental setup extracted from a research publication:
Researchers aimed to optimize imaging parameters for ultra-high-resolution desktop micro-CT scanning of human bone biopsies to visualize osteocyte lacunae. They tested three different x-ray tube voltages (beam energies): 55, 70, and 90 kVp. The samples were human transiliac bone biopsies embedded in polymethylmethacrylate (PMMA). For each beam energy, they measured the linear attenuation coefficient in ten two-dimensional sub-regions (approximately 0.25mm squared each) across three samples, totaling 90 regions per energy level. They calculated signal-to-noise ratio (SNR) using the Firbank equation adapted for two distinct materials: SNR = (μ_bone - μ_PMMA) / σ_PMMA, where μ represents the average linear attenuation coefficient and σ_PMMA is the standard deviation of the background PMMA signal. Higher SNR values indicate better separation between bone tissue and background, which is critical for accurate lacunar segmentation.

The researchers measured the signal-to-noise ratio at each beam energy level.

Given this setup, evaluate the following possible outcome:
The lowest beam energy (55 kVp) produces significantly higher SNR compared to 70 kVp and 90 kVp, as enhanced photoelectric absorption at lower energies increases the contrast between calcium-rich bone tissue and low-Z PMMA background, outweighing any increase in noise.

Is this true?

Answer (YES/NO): NO